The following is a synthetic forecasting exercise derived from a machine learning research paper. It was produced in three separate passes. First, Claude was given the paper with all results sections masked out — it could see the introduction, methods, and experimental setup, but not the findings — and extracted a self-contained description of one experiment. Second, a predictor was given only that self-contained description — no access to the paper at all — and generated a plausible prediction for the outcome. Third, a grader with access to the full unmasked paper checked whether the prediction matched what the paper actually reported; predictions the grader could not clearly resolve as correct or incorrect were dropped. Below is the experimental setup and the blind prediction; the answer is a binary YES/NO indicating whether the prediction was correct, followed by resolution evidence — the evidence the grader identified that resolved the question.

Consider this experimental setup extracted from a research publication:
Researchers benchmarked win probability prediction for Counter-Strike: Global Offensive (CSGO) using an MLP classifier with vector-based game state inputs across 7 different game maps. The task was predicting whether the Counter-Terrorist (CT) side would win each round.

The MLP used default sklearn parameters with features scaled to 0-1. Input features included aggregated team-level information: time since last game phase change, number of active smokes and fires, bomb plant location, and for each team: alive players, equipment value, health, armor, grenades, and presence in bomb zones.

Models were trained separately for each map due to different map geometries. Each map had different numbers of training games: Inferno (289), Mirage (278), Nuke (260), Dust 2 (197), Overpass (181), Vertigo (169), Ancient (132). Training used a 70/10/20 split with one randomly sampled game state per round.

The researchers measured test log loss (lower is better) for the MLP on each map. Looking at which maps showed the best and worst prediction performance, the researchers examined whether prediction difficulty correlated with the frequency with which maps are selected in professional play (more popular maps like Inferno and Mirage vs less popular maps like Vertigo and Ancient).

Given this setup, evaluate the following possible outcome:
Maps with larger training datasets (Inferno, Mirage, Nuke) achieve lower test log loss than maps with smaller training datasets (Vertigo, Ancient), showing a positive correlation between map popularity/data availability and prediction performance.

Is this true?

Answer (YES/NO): NO